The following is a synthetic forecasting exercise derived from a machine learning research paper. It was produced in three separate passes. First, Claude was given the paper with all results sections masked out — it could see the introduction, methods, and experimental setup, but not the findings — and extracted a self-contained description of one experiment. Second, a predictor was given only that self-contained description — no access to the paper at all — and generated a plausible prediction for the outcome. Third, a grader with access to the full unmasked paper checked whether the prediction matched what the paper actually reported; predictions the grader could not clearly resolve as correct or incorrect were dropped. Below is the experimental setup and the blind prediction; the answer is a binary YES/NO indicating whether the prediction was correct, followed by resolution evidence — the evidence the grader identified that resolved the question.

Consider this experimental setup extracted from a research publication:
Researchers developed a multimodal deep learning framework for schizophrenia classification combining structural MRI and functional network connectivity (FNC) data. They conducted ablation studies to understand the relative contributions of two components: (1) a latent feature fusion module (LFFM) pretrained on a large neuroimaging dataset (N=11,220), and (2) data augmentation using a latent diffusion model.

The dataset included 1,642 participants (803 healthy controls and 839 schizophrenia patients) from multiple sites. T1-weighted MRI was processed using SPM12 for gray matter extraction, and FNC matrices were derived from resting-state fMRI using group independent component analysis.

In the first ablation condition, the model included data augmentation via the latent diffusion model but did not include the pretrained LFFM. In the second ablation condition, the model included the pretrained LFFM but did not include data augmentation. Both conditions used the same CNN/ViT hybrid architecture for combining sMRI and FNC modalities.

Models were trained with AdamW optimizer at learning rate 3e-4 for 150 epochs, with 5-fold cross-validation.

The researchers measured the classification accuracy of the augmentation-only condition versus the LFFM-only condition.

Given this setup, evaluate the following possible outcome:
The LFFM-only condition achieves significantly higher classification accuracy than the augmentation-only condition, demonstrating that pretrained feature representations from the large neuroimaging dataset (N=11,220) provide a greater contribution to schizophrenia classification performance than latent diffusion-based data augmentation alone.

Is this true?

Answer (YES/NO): NO